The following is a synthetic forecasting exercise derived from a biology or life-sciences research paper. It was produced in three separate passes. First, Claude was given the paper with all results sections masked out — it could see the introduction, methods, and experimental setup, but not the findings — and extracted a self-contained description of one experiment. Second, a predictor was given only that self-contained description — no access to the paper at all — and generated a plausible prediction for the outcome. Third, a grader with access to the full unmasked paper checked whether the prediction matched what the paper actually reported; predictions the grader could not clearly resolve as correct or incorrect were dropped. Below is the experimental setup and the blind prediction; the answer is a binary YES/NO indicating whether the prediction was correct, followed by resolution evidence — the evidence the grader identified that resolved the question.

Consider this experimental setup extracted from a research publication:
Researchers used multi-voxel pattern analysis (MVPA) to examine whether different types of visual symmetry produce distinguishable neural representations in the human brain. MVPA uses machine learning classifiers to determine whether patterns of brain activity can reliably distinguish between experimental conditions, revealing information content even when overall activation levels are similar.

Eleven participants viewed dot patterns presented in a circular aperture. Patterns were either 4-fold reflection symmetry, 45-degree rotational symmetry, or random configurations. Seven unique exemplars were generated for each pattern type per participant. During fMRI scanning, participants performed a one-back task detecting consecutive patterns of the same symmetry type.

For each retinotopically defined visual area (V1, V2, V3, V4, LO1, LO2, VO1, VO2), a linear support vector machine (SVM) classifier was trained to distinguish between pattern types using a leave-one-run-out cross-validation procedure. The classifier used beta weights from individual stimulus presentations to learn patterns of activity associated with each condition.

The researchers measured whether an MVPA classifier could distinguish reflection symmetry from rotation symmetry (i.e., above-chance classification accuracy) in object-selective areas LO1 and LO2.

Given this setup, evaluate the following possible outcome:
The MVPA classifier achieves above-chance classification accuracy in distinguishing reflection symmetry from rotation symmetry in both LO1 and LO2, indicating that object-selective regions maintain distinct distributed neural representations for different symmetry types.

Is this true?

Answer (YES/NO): YES